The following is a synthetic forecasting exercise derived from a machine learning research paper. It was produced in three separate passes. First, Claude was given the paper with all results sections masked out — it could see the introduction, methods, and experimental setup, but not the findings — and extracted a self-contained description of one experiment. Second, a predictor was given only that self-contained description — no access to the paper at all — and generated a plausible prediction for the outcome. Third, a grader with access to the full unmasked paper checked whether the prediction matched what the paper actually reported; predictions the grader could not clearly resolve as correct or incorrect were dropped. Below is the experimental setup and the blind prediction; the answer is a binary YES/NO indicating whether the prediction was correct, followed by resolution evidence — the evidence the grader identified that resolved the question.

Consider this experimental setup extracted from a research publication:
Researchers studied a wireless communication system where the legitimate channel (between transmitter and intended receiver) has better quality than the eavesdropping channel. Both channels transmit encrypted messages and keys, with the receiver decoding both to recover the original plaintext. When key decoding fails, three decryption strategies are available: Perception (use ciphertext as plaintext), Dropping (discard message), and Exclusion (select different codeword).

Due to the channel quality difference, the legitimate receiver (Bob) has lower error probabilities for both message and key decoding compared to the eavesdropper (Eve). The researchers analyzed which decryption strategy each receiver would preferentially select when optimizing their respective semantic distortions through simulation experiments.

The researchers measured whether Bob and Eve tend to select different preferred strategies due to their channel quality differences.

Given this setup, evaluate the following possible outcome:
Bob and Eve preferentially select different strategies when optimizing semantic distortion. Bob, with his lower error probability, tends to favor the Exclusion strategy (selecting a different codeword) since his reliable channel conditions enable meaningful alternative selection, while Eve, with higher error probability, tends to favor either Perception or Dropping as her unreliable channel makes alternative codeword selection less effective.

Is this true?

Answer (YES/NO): NO